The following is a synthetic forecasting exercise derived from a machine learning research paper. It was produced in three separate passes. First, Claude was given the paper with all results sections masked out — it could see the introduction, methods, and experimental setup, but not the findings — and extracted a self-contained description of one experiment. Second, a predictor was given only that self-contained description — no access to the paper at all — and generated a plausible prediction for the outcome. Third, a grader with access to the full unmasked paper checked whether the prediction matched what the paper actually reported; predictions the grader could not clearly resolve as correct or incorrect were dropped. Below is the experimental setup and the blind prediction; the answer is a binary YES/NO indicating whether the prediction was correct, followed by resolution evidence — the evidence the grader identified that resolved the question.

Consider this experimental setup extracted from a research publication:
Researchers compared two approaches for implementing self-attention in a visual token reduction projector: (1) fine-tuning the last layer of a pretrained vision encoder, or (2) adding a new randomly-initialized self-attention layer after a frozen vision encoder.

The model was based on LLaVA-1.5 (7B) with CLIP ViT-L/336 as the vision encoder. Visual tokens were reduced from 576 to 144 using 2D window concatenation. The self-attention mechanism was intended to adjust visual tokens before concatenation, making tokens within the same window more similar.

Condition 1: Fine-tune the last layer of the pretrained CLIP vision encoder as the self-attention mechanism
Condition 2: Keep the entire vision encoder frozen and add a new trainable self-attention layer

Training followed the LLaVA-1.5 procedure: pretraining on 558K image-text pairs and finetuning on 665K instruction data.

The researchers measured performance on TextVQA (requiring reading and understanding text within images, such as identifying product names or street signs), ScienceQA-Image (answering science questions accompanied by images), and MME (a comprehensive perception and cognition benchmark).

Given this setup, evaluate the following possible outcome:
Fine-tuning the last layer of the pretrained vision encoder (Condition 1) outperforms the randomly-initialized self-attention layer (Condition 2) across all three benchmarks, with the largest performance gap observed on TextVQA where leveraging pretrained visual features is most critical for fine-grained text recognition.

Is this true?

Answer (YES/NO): NO